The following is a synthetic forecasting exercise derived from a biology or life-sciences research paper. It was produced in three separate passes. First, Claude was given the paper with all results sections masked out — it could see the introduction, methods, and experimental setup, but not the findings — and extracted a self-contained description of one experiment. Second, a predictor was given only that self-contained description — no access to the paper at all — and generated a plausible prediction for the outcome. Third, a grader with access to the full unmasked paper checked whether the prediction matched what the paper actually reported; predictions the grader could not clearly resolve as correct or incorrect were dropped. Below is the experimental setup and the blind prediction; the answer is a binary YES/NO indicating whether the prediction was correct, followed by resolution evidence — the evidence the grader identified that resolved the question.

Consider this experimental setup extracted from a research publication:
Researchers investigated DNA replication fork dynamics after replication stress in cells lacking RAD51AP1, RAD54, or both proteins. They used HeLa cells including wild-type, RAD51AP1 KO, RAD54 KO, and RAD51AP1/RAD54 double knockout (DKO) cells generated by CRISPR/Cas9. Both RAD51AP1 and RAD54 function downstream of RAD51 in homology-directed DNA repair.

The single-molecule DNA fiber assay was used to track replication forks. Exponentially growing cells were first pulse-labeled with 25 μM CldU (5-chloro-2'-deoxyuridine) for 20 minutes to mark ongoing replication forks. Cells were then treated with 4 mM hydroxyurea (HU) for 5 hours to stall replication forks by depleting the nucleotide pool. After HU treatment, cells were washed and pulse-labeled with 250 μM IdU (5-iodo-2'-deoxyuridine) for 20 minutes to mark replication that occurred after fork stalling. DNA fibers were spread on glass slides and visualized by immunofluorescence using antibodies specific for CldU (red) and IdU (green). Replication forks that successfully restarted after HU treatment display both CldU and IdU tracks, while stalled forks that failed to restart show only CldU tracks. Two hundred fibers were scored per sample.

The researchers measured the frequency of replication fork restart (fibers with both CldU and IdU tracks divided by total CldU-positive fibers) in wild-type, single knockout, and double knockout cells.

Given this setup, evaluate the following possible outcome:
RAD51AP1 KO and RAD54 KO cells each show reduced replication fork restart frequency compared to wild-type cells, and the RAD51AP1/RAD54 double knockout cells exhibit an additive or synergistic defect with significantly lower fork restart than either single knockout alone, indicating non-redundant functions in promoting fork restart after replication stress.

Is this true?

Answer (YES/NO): NO